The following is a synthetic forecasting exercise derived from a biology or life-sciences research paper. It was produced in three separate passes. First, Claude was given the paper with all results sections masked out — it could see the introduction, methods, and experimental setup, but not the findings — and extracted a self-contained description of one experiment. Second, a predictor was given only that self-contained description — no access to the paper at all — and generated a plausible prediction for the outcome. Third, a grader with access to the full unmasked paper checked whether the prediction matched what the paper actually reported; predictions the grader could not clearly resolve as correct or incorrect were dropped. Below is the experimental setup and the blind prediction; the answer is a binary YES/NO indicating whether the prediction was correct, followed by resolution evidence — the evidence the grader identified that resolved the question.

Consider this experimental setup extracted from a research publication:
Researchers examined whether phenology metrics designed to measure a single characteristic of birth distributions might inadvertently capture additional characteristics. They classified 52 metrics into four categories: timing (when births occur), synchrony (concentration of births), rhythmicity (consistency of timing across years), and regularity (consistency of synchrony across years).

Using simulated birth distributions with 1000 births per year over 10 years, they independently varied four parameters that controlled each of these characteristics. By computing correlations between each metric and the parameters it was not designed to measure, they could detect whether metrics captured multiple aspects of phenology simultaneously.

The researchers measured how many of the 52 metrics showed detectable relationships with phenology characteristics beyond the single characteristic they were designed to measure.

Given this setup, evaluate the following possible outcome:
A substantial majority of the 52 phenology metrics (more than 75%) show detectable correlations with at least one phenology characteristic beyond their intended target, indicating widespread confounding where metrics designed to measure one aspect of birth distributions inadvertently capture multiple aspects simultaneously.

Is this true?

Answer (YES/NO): NO